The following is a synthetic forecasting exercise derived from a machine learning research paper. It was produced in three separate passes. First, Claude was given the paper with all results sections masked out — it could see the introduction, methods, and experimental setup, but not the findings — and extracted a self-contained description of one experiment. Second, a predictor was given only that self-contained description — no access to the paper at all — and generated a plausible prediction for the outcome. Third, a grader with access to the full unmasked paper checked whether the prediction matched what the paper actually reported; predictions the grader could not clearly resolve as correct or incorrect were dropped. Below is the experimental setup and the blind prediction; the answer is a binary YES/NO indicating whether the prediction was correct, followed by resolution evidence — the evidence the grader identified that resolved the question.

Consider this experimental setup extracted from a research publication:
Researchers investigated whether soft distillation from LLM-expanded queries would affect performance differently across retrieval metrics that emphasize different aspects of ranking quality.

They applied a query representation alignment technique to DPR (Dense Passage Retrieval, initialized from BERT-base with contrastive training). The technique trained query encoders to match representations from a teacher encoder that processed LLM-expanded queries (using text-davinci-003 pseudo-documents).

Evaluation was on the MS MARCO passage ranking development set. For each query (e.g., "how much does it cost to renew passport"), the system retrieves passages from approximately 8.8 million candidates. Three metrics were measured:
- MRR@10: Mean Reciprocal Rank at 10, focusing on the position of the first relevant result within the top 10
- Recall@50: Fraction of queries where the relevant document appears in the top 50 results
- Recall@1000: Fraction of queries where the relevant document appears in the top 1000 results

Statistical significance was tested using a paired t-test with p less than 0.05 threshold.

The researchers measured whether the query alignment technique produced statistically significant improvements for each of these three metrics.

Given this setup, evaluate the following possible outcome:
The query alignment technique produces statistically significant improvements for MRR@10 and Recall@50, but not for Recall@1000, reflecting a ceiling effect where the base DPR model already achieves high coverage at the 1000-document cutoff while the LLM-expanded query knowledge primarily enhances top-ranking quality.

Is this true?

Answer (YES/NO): NO